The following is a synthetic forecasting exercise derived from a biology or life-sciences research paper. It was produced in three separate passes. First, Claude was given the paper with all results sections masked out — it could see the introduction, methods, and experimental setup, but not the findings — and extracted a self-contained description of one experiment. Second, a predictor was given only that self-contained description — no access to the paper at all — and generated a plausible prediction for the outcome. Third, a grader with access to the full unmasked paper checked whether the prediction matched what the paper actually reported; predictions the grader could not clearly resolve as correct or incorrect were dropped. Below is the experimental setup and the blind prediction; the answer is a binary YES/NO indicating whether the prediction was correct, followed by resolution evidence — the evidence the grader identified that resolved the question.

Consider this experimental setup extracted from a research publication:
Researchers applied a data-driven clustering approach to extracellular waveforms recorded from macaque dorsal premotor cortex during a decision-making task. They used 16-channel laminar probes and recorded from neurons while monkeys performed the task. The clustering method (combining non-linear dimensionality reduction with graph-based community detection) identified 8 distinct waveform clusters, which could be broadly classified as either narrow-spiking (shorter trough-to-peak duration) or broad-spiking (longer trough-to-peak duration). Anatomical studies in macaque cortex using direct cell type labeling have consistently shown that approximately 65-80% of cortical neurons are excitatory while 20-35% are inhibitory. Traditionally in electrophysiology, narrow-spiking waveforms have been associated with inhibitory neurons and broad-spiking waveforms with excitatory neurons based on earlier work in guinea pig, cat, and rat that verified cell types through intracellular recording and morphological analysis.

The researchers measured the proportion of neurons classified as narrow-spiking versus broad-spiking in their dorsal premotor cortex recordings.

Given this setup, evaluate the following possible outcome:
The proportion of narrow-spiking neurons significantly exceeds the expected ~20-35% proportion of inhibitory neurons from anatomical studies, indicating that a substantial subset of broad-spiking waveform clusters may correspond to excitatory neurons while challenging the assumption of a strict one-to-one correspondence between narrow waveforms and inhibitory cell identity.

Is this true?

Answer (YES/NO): NO